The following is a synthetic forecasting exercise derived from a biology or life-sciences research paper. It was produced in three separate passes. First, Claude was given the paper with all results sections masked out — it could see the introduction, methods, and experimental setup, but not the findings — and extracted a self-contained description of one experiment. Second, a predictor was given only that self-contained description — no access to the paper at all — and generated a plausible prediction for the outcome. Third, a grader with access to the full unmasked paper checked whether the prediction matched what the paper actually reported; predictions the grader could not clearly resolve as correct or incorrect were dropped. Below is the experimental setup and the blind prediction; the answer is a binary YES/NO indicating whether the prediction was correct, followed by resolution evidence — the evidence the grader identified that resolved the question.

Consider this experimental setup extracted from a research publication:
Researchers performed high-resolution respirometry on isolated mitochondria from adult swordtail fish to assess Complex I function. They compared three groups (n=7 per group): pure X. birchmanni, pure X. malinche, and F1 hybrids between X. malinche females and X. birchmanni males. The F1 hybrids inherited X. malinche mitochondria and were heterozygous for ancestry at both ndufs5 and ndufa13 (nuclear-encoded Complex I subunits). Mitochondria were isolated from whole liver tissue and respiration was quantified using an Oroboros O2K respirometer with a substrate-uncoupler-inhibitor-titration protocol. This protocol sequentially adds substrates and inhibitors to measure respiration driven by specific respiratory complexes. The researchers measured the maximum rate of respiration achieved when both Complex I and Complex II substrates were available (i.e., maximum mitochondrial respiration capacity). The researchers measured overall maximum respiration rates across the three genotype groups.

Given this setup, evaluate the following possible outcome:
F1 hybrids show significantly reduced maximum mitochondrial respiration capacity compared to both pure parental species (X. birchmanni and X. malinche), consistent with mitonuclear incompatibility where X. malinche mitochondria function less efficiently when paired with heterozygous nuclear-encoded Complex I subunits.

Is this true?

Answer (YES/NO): NO